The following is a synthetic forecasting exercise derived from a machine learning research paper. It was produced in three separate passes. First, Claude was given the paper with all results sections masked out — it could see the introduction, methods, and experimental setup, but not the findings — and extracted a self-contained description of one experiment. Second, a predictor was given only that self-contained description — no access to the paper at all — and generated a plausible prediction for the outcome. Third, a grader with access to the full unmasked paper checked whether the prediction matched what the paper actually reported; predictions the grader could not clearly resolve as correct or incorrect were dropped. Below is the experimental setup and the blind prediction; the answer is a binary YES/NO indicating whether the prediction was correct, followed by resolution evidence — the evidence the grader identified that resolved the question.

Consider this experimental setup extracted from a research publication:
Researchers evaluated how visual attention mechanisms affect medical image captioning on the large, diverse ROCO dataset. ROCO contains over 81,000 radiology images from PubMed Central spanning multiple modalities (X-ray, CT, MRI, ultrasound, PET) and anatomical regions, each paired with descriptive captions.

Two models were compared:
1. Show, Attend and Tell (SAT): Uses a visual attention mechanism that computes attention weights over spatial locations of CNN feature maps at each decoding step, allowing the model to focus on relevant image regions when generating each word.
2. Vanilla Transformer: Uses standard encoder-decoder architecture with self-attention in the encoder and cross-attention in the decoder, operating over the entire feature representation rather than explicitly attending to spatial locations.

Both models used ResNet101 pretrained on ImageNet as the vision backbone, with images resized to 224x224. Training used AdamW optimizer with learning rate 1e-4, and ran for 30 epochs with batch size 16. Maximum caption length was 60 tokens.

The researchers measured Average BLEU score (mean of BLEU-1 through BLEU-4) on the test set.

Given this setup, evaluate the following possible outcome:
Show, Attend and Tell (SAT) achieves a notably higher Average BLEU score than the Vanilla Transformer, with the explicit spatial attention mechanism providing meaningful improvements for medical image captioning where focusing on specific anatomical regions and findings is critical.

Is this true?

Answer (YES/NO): NO